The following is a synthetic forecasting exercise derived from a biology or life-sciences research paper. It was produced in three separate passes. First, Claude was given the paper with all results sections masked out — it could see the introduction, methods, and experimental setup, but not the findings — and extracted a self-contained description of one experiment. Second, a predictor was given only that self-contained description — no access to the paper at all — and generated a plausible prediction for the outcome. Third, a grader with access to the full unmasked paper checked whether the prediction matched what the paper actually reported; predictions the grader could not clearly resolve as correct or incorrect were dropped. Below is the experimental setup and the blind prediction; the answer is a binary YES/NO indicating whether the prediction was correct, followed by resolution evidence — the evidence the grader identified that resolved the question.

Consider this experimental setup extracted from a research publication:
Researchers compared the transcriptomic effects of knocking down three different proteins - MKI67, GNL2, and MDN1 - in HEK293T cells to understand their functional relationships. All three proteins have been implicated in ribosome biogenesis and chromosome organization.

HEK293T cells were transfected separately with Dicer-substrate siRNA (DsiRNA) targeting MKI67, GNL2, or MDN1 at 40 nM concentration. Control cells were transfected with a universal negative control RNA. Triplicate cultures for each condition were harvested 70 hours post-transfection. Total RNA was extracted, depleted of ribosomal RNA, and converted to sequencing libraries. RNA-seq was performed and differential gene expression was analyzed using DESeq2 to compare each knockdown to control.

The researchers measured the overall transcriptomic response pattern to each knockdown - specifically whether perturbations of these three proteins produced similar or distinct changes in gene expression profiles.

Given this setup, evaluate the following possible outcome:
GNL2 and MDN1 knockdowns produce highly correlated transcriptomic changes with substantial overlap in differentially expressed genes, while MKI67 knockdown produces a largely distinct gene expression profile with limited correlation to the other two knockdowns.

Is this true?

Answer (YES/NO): NO